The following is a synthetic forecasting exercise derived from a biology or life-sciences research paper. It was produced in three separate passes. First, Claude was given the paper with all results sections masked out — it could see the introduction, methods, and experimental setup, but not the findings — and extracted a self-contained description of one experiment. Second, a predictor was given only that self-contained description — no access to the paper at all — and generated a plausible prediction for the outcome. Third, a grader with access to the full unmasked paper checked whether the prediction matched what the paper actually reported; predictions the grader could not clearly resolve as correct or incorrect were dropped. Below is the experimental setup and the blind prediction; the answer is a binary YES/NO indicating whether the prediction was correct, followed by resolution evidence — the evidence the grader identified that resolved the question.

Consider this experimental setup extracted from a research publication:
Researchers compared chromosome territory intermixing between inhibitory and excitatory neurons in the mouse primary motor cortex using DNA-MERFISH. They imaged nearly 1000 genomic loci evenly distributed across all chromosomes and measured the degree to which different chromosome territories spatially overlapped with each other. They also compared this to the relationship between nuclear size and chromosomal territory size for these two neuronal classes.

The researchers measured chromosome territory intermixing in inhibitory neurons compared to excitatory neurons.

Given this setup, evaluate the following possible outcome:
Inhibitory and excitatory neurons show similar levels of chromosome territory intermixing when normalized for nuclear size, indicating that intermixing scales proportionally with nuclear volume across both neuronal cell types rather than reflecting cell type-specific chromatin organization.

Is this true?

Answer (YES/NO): NO